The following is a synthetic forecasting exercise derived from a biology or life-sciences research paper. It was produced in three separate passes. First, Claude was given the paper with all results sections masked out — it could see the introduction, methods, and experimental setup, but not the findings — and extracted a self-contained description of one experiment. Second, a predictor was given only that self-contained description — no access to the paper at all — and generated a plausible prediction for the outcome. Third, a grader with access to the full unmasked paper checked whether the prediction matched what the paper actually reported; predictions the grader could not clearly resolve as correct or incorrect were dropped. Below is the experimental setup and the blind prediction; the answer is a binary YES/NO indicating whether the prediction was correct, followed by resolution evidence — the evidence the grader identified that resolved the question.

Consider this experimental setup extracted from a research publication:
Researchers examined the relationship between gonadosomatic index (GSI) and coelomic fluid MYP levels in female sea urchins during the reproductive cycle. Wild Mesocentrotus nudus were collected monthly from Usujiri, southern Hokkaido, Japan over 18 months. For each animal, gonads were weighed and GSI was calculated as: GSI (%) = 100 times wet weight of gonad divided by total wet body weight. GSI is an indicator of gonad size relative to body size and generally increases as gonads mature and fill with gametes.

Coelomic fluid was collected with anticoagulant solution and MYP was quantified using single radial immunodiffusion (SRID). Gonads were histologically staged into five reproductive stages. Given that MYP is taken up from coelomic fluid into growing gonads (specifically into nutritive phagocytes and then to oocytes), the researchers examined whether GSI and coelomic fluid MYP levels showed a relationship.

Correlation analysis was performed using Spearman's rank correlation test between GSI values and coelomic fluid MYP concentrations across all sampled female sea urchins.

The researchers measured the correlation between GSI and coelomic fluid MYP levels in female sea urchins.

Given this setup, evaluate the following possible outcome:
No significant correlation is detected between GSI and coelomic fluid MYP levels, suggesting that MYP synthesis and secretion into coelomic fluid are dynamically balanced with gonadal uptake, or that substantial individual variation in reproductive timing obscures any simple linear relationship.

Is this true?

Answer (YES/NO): NO